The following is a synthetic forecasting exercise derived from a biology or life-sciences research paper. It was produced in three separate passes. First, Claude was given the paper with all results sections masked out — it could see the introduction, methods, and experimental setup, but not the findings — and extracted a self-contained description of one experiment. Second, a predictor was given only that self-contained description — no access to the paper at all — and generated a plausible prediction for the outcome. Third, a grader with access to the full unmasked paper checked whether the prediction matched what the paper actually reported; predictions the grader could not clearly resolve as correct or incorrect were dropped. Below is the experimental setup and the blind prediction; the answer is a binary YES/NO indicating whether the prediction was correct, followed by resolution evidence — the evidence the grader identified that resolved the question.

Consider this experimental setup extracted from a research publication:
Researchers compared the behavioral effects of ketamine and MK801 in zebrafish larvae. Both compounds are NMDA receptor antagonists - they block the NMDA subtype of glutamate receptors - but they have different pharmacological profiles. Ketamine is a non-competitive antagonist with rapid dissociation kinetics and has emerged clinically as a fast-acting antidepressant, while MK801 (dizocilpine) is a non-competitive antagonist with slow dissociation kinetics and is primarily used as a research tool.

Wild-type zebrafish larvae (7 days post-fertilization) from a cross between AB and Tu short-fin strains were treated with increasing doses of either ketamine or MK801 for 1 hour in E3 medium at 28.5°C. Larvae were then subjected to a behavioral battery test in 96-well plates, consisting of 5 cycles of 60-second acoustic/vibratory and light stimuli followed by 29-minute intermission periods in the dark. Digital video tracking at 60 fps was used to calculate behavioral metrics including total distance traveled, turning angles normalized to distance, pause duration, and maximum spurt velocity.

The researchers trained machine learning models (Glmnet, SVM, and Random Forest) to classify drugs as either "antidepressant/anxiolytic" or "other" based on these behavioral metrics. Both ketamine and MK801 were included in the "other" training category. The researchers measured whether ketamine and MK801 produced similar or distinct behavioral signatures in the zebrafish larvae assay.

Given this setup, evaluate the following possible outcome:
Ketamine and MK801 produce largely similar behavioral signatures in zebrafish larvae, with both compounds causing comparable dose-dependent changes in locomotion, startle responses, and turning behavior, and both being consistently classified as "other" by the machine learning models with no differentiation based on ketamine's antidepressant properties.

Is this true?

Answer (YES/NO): NO